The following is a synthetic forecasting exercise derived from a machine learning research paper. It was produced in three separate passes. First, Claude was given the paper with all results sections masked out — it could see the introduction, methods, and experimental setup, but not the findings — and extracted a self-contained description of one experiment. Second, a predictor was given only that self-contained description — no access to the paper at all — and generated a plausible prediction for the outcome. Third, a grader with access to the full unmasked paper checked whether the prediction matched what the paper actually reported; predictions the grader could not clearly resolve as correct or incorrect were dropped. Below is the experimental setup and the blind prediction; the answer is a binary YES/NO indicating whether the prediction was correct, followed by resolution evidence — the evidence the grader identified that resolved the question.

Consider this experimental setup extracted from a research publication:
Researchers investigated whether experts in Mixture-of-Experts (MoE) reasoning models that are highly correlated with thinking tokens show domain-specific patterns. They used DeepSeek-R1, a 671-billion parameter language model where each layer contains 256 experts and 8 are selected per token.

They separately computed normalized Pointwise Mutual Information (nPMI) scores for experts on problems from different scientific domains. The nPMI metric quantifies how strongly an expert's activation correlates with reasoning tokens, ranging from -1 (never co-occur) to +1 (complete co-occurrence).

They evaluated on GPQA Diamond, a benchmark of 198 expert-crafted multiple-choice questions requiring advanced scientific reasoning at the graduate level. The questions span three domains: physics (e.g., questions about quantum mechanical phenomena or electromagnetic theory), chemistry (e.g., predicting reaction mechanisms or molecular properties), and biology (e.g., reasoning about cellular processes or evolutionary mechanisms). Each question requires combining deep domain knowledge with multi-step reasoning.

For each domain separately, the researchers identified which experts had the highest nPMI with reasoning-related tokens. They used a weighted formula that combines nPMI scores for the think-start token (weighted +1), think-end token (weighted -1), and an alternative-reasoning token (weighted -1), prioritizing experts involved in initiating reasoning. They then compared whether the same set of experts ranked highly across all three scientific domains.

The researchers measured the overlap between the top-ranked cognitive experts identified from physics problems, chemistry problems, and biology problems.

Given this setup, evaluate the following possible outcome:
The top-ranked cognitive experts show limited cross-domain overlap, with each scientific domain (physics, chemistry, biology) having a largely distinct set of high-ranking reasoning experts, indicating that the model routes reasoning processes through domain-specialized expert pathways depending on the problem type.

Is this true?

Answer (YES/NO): NO